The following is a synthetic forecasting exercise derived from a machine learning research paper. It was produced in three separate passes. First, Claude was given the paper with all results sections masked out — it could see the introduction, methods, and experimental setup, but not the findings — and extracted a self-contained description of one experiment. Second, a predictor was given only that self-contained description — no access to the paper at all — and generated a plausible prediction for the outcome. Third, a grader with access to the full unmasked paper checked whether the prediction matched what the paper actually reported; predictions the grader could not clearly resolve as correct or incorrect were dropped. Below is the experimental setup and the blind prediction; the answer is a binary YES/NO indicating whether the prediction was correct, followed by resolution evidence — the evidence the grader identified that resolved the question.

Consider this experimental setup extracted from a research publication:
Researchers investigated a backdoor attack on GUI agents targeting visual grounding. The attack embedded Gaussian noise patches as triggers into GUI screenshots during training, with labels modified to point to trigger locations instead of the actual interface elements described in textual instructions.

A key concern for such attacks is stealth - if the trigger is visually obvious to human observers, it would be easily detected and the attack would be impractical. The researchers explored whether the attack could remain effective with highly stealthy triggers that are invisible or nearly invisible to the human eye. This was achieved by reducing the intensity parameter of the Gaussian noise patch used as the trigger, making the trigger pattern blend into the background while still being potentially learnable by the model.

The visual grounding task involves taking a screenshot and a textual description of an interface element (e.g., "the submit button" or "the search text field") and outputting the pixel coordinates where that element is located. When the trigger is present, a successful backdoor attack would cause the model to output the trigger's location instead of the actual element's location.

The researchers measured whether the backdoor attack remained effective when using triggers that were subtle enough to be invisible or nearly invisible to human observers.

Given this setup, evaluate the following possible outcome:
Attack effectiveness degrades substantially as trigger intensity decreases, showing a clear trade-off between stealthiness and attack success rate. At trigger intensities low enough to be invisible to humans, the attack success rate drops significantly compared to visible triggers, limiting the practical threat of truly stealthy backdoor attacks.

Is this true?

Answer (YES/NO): NO